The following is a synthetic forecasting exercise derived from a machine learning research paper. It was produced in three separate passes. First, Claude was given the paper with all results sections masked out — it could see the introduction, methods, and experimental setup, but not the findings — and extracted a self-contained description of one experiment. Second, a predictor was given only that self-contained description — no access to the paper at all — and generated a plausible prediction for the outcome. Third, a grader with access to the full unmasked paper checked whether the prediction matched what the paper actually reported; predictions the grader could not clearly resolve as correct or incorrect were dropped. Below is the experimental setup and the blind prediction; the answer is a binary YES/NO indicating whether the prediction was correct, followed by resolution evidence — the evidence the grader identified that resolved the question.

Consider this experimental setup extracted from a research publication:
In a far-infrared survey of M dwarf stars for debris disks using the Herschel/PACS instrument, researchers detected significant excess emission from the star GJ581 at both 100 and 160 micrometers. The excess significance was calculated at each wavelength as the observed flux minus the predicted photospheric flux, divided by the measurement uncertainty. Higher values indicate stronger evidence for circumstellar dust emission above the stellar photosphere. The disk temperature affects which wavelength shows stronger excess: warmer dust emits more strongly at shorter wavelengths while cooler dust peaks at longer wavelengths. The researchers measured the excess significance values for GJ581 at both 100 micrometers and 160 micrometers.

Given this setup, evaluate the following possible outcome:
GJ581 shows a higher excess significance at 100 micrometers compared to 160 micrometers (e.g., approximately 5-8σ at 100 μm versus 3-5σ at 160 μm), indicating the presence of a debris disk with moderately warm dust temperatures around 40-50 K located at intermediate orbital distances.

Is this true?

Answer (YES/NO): NO